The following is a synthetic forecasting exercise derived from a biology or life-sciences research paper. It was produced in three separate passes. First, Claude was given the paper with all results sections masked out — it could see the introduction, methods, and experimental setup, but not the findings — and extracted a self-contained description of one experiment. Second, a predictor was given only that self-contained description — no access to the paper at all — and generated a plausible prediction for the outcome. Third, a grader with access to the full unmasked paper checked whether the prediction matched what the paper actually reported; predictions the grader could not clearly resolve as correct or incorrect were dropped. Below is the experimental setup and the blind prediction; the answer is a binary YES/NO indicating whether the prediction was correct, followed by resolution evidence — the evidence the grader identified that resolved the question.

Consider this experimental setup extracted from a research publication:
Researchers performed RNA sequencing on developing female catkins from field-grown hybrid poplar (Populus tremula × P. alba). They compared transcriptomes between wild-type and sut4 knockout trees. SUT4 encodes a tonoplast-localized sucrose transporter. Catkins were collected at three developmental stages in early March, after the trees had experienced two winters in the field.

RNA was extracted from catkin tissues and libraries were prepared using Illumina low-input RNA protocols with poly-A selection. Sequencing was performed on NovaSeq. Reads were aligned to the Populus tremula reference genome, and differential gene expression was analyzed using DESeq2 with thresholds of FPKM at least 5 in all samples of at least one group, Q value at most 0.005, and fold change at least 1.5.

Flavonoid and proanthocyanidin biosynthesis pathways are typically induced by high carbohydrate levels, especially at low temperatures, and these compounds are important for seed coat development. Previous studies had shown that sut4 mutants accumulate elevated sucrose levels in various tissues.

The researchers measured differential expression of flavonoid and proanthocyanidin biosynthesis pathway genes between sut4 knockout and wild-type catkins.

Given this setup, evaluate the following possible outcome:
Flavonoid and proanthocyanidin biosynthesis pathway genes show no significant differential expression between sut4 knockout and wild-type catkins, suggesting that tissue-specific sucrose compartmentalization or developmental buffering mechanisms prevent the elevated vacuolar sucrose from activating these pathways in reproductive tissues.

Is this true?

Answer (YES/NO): NO